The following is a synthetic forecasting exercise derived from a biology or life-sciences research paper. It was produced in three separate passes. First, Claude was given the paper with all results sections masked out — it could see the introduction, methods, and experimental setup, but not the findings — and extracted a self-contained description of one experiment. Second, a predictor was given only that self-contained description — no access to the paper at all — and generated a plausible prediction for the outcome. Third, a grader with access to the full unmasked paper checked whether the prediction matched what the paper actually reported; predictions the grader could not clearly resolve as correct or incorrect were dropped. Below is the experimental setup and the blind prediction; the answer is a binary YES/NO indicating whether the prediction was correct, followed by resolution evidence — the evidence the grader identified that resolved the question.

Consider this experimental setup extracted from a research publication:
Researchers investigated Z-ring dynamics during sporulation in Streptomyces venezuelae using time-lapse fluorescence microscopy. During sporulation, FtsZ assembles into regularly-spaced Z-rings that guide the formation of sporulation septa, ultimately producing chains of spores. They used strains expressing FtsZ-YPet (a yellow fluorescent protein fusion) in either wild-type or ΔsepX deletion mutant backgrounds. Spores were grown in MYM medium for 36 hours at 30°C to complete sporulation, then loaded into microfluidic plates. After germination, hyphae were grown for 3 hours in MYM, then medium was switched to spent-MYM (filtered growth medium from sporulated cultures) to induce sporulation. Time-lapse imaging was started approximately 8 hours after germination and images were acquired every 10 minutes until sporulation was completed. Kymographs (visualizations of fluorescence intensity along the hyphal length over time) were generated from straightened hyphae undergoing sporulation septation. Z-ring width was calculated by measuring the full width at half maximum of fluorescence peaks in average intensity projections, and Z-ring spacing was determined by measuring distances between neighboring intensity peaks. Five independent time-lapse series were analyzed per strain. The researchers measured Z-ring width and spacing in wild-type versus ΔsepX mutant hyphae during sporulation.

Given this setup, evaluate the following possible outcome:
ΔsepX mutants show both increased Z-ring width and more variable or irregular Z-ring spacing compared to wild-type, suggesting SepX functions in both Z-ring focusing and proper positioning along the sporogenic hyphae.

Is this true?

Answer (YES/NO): NO